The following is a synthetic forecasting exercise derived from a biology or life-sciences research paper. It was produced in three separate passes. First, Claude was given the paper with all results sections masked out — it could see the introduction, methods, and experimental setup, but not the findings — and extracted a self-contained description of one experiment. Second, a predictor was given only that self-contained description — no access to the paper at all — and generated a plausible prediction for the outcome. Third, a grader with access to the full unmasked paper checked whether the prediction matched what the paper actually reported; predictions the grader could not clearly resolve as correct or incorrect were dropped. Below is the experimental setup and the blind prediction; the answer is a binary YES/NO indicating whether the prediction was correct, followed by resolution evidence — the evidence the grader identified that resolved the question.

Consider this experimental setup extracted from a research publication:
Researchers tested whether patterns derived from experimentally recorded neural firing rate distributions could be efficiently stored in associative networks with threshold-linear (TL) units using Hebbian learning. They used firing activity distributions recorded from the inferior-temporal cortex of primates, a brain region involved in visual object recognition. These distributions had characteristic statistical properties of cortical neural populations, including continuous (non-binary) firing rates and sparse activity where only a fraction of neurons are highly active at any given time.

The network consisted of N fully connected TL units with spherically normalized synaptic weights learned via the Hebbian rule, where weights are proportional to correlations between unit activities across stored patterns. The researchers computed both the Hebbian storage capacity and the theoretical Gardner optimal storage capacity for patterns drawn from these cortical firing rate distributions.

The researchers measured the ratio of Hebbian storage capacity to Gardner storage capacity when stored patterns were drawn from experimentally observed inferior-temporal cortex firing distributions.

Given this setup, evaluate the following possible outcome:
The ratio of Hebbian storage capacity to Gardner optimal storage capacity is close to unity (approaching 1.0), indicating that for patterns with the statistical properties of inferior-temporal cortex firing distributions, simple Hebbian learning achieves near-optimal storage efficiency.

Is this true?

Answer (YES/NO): NO